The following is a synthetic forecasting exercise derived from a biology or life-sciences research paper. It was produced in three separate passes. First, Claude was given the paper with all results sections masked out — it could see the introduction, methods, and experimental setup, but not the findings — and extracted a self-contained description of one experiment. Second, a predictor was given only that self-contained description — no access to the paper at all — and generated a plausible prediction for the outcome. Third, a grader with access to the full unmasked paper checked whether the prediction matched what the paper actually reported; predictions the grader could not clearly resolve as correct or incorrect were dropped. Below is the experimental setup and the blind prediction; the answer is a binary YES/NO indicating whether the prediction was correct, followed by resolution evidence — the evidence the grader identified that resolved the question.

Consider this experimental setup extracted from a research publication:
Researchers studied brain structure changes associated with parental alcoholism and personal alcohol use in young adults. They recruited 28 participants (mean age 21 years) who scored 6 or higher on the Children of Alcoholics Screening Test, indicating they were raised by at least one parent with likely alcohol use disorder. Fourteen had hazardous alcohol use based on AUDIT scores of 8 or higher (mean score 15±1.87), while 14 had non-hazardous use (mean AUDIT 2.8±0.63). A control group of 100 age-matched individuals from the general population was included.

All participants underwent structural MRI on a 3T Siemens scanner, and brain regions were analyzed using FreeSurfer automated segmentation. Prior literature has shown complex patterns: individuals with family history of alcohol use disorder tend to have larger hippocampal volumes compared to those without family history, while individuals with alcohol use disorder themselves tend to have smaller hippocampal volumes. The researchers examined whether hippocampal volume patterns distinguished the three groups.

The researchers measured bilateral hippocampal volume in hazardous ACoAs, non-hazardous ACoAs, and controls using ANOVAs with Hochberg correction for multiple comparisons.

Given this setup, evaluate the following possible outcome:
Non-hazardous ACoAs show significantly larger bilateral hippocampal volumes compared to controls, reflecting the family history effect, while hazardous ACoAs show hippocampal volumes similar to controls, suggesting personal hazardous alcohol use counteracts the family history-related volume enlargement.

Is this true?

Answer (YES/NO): NO